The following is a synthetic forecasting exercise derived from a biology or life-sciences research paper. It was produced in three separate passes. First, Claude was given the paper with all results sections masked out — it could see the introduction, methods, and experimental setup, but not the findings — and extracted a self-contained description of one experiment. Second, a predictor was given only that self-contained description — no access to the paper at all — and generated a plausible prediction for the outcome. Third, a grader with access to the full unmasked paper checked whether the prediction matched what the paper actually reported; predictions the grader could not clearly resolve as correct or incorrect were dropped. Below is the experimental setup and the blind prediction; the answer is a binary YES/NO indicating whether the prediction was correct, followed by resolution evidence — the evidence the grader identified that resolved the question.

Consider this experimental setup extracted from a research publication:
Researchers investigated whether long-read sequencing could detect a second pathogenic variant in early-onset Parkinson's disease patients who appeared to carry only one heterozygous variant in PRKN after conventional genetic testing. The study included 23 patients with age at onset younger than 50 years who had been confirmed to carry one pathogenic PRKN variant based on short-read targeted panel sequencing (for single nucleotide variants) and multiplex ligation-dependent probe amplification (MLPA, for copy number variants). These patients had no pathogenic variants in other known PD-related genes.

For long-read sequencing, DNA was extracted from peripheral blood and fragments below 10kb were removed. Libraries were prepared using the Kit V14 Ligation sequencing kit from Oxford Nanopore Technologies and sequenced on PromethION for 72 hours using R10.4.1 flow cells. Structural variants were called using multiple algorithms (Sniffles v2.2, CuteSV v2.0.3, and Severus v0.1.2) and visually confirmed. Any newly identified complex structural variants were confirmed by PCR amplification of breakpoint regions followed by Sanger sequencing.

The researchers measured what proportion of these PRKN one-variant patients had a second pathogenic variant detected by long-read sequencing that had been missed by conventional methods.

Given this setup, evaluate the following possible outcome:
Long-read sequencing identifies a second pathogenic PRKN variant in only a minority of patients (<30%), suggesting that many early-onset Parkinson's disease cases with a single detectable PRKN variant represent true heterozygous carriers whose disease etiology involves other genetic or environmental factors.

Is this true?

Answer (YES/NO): YES